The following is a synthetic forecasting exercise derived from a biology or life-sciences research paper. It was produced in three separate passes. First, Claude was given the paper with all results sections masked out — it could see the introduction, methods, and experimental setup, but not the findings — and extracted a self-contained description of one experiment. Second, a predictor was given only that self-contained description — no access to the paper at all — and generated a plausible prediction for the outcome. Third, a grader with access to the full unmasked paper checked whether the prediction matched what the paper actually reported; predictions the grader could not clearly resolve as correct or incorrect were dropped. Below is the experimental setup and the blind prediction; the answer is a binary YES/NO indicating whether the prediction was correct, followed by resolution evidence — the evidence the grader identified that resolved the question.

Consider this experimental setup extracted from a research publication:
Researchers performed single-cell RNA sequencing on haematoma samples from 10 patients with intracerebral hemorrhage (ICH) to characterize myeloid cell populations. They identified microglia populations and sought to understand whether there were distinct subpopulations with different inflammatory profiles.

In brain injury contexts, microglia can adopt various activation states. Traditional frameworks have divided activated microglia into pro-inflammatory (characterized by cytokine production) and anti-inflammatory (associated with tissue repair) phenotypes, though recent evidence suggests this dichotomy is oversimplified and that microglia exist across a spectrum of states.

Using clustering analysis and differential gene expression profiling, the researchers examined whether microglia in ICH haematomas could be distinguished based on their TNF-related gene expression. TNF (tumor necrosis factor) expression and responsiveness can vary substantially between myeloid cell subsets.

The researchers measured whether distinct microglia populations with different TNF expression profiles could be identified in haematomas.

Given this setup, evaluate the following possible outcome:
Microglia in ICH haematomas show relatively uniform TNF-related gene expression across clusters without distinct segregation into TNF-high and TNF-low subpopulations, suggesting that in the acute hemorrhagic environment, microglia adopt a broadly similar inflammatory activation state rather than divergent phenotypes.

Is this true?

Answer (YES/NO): NO